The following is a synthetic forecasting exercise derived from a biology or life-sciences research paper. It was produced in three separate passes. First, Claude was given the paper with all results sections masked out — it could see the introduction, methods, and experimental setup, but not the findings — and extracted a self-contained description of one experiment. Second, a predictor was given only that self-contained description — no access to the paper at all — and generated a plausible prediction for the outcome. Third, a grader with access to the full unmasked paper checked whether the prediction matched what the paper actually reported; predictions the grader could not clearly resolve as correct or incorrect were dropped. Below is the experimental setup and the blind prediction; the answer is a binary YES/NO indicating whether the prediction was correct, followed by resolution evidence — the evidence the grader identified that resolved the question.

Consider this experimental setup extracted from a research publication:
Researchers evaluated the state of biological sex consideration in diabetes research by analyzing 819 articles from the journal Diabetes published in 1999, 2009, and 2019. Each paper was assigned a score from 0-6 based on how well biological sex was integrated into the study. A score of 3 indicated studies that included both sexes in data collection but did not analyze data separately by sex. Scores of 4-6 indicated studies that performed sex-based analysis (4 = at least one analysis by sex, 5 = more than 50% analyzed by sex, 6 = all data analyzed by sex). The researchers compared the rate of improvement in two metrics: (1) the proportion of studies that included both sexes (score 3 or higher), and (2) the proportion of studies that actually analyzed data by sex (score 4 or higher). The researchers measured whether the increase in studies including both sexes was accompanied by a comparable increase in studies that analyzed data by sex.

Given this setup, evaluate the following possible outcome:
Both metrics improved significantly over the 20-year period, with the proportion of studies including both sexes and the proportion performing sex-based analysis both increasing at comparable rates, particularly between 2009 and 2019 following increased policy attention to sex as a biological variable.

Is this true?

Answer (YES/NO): NO